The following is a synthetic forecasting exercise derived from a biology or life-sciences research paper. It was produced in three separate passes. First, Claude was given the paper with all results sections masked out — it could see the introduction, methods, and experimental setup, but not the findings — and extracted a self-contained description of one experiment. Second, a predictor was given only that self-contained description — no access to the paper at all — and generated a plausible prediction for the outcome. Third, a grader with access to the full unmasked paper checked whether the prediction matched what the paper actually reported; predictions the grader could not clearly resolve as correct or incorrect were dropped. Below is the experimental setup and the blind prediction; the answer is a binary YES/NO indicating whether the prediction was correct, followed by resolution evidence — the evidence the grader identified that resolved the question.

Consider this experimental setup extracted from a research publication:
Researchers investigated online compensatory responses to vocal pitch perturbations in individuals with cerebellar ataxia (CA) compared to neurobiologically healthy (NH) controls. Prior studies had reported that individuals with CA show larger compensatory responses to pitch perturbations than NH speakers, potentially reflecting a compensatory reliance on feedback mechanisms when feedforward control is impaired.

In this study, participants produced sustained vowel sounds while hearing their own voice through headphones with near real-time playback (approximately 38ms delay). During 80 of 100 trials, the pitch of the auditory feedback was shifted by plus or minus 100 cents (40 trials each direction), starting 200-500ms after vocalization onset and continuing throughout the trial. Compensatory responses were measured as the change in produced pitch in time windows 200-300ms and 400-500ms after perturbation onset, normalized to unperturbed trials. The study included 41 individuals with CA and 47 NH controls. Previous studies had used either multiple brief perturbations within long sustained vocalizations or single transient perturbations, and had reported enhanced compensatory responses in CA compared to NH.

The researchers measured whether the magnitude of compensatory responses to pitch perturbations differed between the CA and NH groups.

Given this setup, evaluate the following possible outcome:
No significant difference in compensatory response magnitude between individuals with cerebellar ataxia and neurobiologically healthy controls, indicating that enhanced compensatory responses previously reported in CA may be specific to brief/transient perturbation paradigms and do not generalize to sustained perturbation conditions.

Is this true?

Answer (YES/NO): NO